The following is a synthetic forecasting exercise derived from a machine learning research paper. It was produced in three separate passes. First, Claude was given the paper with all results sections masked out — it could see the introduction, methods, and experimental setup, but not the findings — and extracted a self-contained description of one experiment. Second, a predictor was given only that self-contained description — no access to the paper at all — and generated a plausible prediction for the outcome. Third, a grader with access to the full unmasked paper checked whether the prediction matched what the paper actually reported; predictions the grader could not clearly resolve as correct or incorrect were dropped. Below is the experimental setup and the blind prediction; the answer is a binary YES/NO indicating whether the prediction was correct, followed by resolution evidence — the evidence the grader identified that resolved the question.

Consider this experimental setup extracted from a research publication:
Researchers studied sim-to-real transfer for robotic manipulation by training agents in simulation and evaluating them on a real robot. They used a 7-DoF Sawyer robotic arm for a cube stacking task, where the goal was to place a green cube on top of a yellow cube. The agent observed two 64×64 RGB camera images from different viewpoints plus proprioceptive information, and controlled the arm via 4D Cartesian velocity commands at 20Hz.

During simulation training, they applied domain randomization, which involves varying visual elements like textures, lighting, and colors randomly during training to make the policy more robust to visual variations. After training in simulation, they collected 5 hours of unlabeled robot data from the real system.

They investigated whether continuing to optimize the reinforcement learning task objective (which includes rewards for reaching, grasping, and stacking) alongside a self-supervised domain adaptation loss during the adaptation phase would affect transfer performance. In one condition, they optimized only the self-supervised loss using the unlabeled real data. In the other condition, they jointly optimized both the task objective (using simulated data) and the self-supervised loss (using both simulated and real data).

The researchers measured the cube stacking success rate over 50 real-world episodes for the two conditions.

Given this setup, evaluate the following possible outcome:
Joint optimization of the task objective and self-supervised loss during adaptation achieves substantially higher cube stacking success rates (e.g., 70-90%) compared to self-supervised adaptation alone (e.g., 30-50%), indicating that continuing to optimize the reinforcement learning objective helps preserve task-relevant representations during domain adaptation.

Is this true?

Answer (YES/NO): NO